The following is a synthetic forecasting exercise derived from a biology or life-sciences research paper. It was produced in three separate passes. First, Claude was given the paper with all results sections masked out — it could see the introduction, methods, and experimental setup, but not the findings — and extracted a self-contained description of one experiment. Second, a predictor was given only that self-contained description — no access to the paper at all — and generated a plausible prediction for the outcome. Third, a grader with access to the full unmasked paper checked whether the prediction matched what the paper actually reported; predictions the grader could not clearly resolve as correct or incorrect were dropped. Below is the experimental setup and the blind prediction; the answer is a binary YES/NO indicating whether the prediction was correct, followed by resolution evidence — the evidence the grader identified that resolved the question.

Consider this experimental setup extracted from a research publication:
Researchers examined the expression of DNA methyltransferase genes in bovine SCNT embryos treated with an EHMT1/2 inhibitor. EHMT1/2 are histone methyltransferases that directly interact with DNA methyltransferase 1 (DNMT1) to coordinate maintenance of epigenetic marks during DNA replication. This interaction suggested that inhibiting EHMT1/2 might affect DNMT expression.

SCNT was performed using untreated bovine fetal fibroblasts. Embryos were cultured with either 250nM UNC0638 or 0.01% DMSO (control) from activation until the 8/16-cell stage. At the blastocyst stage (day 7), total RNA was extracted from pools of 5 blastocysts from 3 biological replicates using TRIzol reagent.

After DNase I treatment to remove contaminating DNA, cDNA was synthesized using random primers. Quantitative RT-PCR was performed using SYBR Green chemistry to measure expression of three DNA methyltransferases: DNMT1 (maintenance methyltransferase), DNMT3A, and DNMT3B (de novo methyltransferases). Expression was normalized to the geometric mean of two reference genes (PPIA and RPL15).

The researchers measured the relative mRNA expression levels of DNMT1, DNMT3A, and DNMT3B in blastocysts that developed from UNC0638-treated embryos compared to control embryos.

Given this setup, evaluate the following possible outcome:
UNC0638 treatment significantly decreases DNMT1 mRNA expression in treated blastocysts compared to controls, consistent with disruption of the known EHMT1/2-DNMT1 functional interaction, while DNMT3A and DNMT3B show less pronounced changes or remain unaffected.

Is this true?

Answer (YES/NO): NO